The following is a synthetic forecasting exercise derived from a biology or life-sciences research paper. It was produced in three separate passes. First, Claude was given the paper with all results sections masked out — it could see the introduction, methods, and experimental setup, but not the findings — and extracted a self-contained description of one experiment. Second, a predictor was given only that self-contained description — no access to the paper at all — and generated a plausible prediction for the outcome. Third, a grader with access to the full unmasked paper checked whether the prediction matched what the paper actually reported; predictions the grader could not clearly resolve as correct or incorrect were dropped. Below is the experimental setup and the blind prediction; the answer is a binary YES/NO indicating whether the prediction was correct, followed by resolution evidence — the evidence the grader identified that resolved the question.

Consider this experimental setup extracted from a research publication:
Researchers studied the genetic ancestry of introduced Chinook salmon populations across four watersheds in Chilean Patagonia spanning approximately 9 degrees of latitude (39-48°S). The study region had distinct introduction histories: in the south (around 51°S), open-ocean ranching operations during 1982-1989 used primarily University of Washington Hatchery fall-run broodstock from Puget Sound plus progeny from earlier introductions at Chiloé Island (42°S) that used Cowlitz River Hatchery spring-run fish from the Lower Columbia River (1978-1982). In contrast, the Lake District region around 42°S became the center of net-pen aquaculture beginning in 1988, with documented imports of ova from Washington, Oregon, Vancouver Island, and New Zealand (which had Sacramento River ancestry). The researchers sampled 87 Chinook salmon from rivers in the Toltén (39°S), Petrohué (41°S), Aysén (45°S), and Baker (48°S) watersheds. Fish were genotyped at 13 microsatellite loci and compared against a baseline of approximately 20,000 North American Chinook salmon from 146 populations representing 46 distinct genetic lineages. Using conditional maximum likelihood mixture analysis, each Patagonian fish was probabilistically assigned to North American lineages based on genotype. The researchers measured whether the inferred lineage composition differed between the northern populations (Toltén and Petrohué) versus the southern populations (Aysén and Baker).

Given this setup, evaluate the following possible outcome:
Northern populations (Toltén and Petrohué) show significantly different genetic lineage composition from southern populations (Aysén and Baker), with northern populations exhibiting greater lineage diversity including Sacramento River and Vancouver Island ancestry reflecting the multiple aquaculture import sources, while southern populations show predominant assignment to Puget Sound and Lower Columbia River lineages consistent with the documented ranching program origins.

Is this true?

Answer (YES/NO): NO